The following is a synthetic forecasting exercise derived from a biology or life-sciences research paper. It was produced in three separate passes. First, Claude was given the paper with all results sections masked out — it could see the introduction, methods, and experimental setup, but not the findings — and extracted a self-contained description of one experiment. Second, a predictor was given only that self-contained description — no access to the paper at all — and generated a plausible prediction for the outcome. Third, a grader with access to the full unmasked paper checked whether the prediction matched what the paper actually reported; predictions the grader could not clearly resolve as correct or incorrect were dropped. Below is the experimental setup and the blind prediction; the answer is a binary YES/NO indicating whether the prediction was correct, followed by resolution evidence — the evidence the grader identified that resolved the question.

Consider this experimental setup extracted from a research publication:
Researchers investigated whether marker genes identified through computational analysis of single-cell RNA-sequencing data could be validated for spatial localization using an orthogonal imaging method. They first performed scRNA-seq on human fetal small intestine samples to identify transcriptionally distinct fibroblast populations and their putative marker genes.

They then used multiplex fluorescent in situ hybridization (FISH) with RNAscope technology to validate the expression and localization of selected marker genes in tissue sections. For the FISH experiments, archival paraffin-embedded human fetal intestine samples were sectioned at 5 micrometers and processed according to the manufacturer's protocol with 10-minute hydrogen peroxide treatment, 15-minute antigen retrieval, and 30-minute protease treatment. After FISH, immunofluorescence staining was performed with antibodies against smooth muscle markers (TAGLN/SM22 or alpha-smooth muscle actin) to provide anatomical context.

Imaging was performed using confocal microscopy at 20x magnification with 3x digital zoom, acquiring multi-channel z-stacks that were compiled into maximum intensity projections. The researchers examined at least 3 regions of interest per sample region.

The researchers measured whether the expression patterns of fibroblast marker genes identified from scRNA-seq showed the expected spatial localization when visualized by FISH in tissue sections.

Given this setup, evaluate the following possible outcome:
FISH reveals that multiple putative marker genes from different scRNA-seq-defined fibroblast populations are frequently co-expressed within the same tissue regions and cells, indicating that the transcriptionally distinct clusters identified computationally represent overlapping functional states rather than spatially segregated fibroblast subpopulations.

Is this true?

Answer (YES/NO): NO